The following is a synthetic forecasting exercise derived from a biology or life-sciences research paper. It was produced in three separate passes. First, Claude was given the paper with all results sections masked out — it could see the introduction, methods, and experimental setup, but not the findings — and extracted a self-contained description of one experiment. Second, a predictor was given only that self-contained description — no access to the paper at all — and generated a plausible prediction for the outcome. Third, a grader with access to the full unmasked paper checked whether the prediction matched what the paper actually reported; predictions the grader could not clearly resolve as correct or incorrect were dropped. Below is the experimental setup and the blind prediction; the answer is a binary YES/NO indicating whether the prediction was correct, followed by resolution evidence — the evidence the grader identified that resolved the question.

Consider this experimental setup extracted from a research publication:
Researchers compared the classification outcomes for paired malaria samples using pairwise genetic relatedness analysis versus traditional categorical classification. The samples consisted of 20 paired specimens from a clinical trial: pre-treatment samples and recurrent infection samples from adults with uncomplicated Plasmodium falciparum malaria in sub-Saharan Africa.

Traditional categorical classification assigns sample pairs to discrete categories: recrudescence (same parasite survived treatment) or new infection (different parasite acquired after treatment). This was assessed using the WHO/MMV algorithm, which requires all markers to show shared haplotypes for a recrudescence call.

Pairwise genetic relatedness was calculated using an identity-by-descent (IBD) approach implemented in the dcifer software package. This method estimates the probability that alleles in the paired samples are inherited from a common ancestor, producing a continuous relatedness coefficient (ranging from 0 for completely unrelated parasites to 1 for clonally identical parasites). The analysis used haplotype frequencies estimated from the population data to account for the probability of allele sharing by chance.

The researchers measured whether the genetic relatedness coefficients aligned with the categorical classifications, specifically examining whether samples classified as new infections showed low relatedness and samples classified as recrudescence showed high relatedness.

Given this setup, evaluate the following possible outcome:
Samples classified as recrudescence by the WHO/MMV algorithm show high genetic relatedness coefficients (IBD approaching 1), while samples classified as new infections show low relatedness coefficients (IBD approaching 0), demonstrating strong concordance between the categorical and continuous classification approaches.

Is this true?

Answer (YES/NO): YES